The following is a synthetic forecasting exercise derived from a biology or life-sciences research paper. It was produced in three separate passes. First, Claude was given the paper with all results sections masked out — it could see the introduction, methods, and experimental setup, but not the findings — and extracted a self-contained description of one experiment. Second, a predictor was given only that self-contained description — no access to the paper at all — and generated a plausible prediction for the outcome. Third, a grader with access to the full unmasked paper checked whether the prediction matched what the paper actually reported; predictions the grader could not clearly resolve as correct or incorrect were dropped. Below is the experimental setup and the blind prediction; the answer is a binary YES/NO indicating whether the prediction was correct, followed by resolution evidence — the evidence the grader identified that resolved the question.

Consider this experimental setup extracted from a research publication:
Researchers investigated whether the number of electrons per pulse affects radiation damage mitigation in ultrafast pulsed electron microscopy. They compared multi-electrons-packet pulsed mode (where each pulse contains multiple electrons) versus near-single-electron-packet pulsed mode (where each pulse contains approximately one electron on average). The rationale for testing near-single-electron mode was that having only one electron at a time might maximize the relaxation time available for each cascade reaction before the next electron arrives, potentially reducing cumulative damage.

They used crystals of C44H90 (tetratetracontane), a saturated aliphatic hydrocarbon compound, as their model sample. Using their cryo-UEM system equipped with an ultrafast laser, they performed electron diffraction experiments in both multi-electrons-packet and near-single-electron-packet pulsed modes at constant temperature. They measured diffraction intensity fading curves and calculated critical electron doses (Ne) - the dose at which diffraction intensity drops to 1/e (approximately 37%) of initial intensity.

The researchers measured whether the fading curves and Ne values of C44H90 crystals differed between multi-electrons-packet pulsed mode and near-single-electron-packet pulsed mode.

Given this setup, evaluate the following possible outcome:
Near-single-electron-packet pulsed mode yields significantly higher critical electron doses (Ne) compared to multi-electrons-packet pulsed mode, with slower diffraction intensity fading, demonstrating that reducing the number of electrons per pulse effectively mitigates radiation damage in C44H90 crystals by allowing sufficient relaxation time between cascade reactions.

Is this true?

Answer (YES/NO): NO